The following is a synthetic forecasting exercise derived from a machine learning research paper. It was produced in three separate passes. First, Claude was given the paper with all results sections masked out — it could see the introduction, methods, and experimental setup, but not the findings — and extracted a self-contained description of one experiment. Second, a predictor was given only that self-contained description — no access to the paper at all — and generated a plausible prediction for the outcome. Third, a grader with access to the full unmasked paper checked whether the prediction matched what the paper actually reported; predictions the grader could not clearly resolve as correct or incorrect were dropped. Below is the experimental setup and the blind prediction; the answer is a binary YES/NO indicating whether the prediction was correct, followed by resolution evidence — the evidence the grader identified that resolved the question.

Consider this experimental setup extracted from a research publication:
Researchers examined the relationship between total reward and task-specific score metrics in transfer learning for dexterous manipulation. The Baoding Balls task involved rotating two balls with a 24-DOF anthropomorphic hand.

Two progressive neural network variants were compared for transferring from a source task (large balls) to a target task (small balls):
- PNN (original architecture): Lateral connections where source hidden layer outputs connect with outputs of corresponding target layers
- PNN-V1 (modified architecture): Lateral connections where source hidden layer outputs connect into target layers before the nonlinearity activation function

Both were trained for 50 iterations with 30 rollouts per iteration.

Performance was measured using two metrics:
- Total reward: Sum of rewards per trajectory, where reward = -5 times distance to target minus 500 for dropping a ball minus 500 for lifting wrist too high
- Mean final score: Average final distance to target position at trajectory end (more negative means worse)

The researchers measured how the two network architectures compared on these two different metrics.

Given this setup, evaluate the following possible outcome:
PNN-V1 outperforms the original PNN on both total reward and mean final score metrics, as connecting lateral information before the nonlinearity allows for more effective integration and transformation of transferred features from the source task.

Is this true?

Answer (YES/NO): NO